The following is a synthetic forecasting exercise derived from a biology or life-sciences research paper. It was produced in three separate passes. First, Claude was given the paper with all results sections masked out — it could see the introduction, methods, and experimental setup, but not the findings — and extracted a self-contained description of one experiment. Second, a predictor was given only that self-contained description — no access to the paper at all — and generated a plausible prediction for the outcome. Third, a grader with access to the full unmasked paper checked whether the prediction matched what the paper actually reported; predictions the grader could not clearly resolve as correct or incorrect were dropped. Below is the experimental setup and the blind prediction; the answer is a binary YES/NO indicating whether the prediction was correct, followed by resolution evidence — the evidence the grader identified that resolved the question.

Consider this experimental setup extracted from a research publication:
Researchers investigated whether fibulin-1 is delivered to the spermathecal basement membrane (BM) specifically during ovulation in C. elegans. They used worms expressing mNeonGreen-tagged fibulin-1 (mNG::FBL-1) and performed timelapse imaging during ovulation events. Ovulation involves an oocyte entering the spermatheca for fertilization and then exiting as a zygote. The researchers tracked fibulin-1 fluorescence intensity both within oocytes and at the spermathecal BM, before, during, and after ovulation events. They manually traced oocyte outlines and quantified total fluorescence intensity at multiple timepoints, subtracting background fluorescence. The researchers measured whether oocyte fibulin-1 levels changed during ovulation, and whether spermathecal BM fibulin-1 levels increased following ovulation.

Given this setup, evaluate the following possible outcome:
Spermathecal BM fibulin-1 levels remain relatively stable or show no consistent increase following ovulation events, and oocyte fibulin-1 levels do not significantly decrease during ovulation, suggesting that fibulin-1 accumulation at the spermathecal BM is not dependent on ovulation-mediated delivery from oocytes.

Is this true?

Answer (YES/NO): NO